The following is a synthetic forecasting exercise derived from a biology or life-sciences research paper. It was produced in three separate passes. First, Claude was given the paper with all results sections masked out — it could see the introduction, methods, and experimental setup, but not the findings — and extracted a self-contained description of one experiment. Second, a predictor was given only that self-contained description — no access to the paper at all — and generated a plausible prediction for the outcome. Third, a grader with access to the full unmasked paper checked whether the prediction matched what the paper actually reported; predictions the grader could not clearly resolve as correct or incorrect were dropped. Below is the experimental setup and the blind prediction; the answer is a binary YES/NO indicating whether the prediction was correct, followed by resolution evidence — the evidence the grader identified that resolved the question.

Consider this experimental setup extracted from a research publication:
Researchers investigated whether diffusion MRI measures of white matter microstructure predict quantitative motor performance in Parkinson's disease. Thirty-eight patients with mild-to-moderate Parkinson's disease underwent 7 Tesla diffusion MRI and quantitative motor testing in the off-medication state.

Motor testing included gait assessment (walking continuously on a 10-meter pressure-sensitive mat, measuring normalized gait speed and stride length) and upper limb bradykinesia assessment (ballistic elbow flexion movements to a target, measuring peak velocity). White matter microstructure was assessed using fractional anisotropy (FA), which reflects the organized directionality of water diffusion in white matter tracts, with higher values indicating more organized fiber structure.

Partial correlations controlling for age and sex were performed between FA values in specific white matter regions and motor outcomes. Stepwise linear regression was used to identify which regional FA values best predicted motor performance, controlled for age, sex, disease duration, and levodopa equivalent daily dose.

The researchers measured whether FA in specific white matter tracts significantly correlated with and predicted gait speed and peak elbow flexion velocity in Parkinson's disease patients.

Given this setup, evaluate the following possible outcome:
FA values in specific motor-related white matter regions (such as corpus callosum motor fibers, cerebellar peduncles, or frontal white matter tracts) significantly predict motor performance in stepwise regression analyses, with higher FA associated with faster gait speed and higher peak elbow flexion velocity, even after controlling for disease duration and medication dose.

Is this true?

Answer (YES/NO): YES